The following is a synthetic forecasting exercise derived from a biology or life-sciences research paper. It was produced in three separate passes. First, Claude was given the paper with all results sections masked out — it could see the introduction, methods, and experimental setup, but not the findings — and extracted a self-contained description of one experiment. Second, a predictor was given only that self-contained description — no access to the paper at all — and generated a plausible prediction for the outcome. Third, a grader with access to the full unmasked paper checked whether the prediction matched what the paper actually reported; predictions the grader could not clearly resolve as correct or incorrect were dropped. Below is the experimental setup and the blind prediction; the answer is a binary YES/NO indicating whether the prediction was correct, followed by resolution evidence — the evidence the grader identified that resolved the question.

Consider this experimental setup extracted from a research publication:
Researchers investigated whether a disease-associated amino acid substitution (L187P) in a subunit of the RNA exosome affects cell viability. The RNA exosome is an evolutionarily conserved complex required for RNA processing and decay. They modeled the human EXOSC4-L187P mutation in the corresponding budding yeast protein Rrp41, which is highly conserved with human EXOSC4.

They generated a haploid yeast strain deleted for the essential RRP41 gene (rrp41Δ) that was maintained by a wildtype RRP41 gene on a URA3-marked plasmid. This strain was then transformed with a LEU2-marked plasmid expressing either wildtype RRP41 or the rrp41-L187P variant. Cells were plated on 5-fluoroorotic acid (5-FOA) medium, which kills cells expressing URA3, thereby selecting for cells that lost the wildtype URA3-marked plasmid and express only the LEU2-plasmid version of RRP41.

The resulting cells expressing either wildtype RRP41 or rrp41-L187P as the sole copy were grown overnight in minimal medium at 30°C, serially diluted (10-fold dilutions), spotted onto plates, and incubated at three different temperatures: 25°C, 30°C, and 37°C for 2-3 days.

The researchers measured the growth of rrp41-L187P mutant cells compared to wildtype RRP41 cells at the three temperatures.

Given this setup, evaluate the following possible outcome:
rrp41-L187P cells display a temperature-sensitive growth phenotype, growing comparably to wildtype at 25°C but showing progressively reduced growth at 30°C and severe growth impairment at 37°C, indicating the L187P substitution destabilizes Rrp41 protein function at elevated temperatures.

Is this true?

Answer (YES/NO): NO